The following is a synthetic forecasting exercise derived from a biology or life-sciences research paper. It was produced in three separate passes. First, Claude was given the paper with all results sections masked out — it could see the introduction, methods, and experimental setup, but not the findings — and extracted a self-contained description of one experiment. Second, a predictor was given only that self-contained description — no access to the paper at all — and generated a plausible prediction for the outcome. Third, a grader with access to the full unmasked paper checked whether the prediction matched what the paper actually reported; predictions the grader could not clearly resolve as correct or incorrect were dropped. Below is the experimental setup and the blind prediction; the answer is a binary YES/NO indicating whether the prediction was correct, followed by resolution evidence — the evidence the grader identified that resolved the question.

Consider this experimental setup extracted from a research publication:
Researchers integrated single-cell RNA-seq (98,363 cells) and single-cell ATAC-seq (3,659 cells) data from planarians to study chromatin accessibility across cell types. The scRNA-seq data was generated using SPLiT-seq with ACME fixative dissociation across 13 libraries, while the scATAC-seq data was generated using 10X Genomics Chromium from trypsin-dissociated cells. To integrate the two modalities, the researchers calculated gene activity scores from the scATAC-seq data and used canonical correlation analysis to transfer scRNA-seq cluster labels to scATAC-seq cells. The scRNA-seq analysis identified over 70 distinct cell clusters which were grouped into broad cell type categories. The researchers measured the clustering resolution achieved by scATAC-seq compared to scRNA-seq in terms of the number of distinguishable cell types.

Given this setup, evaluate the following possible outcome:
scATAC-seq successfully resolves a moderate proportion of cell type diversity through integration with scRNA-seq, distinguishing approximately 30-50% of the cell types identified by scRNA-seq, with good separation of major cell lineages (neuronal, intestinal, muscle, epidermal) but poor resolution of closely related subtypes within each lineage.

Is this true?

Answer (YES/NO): NO